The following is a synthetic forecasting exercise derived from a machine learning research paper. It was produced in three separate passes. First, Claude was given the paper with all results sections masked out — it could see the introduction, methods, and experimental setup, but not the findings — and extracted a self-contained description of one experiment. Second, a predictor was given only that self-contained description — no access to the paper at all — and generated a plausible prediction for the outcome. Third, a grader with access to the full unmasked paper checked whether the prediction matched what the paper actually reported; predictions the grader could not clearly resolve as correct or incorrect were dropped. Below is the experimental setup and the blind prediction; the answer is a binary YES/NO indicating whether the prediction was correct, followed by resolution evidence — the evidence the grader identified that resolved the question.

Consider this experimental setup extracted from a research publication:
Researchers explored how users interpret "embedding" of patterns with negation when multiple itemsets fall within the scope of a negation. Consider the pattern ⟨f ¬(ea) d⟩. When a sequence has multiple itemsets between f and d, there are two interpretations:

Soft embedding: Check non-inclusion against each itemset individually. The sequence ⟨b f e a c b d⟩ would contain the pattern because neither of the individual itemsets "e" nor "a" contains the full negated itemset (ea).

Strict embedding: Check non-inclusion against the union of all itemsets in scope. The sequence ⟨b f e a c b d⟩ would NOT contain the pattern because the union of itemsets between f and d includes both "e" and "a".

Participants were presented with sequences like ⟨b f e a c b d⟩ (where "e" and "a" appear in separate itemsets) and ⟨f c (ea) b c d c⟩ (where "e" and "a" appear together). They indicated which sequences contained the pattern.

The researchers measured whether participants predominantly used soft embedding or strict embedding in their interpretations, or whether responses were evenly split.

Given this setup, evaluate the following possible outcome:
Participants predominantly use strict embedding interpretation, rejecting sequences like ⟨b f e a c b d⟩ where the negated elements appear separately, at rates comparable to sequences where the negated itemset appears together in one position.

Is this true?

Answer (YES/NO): NO